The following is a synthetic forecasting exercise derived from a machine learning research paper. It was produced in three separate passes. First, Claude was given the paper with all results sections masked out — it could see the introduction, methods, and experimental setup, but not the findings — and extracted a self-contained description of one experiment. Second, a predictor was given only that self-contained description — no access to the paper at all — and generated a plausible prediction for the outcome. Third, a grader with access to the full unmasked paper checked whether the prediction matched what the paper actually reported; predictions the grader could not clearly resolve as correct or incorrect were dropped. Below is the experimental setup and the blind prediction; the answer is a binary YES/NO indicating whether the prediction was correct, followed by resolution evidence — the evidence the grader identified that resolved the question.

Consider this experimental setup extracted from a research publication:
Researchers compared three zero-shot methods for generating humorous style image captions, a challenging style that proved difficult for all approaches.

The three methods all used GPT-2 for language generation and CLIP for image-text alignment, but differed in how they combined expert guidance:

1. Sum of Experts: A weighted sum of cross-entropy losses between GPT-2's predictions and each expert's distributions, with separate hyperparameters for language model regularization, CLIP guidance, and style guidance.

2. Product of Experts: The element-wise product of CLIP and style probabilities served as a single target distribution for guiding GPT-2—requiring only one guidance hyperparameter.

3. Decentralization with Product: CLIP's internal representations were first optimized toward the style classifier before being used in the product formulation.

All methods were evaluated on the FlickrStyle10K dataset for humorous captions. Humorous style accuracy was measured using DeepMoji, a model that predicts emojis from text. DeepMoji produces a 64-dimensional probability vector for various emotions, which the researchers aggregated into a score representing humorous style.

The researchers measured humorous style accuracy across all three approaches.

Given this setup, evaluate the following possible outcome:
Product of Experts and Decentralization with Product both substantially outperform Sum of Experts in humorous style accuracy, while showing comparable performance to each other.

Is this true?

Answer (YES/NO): YES